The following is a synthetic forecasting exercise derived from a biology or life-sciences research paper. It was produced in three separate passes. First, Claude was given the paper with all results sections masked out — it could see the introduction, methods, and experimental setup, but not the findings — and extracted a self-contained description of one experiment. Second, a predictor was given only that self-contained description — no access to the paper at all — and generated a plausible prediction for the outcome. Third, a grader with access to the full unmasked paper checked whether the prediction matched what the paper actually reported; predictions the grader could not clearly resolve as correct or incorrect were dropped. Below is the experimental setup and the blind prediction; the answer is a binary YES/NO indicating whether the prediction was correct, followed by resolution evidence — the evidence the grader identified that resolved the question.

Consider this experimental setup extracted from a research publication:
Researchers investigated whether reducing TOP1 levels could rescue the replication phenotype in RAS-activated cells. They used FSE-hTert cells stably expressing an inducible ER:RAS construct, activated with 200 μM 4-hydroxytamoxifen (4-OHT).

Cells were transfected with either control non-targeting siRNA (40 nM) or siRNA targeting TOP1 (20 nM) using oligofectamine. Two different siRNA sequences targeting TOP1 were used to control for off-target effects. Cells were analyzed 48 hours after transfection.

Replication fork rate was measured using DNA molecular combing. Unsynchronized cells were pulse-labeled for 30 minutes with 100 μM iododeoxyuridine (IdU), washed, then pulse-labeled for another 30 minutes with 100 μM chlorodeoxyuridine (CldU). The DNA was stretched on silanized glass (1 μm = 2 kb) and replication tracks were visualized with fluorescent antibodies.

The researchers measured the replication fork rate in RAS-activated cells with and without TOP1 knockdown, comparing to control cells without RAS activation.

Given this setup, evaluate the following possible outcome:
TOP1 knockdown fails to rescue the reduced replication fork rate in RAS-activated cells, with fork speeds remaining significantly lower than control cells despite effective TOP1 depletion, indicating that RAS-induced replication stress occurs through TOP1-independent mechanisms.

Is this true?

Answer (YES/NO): NO